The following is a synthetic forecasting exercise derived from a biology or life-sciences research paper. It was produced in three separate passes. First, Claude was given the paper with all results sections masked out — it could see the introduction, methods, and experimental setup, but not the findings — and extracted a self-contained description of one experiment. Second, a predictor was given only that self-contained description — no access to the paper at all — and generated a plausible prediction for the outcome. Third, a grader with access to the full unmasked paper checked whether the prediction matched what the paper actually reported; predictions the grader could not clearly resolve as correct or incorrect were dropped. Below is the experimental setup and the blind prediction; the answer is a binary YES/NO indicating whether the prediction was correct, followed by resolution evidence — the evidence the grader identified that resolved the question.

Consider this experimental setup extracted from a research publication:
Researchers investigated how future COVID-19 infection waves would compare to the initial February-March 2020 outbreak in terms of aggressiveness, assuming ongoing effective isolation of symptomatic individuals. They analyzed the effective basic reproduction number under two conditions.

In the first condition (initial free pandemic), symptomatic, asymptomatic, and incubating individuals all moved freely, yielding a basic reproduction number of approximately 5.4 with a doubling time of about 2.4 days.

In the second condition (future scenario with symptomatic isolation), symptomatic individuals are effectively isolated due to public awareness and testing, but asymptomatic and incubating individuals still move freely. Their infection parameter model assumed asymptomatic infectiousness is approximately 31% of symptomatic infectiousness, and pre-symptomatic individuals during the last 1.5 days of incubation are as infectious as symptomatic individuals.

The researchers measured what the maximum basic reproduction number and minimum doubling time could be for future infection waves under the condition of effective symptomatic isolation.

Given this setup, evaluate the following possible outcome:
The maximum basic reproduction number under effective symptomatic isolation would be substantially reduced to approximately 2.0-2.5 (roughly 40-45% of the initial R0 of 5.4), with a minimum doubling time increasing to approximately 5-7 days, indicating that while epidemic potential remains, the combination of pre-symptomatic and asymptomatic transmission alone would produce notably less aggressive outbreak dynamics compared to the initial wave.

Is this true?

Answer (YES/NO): NO